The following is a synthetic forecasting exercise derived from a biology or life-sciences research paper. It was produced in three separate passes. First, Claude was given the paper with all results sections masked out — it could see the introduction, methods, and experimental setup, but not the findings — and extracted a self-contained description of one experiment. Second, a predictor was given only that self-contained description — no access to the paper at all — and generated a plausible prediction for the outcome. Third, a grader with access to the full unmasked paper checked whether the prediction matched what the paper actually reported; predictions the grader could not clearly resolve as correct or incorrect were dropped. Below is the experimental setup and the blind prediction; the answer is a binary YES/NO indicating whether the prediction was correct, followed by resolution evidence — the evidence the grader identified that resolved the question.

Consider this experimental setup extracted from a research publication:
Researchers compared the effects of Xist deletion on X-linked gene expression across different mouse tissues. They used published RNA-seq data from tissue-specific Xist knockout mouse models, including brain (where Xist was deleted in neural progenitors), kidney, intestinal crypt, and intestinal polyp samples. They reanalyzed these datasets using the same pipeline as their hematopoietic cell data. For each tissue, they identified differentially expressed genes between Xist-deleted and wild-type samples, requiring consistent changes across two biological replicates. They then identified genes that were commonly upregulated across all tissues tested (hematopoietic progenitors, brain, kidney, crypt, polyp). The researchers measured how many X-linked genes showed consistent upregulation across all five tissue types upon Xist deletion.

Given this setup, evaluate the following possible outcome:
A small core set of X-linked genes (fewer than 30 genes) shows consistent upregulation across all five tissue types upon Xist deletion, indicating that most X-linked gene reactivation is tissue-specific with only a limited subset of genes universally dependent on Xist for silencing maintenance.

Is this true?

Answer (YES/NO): YES